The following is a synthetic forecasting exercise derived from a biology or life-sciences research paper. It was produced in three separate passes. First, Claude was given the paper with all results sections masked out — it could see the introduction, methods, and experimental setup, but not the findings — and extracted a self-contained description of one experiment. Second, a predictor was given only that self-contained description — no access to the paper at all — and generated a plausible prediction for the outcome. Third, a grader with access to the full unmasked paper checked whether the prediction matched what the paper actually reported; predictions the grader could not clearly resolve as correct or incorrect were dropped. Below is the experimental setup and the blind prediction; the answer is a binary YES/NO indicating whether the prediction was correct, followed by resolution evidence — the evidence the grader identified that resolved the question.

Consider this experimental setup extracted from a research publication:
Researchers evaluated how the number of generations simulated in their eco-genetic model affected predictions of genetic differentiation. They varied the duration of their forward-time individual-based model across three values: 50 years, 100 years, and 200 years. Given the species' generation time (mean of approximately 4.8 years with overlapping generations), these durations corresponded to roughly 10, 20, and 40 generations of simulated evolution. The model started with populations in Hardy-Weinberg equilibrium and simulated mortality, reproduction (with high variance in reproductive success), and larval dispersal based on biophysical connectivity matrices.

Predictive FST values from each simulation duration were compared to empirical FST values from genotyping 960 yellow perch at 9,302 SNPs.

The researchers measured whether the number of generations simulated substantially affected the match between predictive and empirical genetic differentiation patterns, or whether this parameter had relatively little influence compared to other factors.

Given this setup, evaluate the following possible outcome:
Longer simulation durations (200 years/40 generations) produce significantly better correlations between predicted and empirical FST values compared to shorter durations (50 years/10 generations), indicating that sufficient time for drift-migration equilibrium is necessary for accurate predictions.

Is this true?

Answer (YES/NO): NO